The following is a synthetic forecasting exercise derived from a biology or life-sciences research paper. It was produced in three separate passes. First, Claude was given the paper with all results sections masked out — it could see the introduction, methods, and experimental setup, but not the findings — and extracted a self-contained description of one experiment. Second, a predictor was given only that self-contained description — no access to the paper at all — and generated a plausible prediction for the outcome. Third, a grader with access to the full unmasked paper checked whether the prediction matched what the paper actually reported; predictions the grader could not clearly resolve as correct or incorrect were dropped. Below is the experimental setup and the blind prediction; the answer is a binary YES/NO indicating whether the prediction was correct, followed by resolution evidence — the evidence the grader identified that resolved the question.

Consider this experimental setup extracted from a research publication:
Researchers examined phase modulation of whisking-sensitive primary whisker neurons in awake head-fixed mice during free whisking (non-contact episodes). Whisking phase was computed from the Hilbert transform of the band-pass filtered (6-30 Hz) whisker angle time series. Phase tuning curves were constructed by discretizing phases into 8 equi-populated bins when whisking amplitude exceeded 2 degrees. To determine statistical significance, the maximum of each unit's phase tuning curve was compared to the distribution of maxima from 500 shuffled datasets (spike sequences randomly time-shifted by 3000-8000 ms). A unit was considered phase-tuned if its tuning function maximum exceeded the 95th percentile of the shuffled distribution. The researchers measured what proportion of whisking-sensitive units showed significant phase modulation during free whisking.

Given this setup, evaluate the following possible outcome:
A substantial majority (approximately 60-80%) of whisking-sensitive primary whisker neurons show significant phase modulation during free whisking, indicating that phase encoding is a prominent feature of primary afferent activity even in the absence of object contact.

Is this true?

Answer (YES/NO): NO